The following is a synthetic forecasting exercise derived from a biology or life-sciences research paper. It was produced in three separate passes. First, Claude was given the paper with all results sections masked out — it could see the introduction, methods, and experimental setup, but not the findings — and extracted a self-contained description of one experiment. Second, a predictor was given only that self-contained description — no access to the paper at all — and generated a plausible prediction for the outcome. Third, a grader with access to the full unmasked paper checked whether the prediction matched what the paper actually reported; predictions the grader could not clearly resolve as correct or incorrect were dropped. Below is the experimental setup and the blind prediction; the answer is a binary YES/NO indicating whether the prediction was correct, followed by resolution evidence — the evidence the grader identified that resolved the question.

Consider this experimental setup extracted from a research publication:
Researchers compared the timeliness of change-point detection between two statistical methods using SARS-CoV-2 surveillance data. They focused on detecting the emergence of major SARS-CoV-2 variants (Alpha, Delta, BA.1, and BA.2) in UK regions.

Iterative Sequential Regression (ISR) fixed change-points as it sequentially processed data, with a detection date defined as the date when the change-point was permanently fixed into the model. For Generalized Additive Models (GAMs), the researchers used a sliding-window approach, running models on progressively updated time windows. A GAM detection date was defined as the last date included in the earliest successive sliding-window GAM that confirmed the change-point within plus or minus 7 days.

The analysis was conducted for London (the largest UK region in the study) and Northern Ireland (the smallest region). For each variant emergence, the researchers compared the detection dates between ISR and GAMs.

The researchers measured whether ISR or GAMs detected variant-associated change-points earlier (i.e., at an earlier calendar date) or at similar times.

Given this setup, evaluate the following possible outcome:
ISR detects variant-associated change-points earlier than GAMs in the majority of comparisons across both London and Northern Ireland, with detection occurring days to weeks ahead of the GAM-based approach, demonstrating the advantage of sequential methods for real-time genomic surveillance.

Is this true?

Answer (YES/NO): NO